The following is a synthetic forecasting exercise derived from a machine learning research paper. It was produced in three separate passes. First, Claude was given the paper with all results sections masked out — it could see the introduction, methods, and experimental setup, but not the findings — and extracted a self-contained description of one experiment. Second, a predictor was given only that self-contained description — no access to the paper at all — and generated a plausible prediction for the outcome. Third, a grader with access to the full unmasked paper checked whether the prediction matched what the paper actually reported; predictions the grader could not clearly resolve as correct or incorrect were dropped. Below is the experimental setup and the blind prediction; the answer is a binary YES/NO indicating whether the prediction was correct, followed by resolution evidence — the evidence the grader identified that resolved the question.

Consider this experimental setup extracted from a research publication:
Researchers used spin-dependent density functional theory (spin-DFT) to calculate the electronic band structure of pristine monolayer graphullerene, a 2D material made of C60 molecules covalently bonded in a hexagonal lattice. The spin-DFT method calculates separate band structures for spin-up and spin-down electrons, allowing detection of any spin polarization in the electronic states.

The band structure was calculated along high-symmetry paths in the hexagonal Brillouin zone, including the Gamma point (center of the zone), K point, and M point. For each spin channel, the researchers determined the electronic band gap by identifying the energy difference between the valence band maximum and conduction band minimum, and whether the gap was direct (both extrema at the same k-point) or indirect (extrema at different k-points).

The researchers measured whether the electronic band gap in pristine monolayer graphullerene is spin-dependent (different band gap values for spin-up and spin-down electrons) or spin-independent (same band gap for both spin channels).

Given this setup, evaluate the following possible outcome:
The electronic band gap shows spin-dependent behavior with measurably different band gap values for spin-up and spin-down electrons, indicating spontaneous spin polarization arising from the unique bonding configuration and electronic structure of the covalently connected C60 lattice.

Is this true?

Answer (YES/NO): NO